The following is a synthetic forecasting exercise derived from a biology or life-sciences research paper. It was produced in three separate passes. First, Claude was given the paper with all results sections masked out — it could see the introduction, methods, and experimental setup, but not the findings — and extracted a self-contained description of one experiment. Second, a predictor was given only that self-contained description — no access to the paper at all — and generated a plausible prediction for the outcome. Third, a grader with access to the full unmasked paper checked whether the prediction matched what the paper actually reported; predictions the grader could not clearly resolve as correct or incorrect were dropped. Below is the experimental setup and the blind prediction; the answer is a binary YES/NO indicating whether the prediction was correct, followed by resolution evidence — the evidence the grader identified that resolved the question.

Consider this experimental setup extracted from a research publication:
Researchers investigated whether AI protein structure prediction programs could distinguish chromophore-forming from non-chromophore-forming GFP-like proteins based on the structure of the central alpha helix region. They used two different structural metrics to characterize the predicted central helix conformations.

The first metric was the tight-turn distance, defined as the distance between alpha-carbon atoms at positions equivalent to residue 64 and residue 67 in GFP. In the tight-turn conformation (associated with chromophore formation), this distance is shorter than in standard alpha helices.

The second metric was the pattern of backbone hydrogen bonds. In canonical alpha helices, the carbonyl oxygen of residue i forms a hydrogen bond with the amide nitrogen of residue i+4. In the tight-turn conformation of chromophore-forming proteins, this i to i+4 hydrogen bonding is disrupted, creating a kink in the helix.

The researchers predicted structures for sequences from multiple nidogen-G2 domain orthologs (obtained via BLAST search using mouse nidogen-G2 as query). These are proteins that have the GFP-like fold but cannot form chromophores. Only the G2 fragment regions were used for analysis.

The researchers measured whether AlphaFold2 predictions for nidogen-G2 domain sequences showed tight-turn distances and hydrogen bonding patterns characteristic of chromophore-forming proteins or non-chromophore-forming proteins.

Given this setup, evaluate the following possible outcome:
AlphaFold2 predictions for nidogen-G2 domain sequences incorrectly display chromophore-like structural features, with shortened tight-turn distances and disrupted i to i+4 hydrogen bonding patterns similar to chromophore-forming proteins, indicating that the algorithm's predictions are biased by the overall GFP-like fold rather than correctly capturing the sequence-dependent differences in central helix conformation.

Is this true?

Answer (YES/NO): NO